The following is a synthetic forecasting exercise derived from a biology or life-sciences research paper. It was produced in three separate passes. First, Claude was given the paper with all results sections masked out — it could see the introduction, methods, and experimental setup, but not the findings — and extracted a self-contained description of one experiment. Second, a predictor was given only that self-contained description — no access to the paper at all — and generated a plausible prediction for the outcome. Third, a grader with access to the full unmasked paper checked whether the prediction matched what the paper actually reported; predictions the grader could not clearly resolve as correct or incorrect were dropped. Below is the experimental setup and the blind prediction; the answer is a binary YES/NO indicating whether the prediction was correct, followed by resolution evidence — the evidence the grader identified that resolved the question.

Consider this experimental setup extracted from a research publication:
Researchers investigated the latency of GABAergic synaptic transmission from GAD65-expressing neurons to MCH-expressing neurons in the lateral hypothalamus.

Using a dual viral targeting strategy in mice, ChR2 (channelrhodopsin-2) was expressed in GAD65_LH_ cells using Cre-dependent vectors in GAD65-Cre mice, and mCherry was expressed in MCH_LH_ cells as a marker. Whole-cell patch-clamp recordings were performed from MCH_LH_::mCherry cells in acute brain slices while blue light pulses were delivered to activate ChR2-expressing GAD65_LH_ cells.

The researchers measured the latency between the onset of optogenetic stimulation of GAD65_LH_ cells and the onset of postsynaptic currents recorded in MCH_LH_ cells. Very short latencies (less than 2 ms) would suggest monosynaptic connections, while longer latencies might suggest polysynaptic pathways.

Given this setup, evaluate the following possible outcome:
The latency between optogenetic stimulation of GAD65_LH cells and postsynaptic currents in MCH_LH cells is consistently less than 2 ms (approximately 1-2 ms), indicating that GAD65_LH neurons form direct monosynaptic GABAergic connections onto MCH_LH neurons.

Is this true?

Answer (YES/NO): YES